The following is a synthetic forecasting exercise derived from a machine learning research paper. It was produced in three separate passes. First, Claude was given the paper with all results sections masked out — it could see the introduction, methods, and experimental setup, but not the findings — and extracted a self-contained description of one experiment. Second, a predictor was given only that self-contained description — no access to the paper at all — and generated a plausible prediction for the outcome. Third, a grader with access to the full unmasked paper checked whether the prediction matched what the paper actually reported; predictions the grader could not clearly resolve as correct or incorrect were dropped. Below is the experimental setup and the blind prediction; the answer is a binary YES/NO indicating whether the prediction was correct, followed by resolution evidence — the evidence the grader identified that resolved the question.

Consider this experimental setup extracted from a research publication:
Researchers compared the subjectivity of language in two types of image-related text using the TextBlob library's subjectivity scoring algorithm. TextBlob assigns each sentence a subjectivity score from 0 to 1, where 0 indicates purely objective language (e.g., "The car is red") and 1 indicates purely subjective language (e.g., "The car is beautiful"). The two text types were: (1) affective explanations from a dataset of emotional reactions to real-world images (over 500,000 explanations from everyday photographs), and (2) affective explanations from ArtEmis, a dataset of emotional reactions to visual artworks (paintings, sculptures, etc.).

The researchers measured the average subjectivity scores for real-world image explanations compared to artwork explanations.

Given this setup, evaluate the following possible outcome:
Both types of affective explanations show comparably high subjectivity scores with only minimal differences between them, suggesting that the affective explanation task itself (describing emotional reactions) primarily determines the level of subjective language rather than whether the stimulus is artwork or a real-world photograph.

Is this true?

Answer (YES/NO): NO